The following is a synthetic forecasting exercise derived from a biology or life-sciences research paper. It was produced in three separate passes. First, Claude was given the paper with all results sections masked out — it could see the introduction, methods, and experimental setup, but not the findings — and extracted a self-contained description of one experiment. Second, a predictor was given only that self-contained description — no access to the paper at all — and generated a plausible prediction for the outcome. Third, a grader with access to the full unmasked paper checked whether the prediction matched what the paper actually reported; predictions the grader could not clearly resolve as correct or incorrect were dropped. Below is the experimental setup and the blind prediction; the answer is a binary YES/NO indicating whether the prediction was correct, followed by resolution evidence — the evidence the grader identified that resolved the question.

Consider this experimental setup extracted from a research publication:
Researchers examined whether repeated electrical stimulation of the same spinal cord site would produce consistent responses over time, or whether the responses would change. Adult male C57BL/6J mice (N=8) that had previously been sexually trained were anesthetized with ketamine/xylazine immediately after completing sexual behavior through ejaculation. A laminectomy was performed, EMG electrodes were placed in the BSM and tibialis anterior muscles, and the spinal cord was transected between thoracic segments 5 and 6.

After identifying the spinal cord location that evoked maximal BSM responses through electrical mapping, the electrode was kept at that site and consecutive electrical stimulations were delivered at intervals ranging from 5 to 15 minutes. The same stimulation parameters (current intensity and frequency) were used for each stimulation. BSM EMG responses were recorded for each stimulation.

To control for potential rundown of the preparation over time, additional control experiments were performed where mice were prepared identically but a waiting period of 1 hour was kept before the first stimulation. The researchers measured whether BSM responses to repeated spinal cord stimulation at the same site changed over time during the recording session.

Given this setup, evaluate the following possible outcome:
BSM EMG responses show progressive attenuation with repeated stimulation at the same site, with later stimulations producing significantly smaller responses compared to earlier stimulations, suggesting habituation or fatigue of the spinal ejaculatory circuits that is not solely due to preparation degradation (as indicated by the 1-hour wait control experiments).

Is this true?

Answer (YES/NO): YES